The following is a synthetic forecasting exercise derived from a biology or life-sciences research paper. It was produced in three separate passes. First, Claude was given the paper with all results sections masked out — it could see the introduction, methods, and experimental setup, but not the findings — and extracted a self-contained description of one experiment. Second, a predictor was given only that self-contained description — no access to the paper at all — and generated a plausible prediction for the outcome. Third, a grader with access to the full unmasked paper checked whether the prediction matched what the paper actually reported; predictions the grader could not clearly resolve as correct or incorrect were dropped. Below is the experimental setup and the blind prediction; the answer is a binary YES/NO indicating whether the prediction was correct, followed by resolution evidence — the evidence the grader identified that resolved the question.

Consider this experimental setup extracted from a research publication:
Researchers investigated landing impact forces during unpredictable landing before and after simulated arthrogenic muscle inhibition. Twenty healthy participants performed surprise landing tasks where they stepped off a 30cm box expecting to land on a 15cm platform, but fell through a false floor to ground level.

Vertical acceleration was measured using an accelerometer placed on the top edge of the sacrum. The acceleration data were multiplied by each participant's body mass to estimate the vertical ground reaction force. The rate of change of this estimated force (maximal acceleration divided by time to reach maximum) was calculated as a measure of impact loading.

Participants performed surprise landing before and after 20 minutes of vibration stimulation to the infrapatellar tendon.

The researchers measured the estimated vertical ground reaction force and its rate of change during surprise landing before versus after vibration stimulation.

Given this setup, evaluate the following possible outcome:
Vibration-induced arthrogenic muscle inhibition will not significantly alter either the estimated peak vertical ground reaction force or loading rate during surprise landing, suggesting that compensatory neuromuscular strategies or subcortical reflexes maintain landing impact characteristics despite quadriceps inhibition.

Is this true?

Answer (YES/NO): YES